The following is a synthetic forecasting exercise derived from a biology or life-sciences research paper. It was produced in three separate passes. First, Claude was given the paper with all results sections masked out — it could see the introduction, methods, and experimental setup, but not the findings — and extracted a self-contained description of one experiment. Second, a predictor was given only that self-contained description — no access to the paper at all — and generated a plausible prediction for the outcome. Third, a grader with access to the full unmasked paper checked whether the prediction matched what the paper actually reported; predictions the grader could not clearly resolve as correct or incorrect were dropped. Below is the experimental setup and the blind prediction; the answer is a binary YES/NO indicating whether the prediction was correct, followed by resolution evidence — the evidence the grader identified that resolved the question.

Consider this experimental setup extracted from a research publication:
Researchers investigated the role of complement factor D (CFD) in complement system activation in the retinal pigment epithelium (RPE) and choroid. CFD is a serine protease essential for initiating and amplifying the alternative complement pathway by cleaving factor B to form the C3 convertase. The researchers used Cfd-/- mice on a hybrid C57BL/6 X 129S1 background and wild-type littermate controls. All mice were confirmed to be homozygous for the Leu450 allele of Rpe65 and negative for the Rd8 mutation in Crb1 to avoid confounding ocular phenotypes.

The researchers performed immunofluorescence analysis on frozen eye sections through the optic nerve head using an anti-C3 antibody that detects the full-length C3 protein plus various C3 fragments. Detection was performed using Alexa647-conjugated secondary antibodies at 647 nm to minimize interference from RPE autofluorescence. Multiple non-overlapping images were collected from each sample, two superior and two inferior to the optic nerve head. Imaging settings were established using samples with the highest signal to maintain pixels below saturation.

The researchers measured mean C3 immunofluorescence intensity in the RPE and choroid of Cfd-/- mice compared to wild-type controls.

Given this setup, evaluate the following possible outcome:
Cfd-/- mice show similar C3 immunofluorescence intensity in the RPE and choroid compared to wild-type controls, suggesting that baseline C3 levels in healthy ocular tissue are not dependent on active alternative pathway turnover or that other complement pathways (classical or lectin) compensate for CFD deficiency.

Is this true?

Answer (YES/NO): NO